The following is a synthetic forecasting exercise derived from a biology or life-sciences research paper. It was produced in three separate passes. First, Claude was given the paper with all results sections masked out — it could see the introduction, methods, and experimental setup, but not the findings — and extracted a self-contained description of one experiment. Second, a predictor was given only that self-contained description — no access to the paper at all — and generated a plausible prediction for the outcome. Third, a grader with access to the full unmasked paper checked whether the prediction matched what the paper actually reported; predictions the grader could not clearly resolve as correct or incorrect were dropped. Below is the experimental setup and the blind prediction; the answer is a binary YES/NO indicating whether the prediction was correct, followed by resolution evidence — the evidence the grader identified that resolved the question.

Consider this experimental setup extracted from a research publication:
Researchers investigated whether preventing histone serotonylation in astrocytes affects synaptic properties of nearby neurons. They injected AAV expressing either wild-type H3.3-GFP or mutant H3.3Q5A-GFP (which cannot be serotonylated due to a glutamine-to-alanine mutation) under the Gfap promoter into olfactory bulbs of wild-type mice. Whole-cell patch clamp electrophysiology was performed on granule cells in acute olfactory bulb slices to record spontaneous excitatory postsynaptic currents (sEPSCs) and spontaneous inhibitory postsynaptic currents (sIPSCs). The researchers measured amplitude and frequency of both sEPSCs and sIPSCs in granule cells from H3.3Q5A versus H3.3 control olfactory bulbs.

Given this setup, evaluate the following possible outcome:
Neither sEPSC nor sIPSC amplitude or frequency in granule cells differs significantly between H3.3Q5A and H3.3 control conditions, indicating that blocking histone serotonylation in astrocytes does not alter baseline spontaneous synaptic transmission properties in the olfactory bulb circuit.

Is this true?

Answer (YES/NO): YES